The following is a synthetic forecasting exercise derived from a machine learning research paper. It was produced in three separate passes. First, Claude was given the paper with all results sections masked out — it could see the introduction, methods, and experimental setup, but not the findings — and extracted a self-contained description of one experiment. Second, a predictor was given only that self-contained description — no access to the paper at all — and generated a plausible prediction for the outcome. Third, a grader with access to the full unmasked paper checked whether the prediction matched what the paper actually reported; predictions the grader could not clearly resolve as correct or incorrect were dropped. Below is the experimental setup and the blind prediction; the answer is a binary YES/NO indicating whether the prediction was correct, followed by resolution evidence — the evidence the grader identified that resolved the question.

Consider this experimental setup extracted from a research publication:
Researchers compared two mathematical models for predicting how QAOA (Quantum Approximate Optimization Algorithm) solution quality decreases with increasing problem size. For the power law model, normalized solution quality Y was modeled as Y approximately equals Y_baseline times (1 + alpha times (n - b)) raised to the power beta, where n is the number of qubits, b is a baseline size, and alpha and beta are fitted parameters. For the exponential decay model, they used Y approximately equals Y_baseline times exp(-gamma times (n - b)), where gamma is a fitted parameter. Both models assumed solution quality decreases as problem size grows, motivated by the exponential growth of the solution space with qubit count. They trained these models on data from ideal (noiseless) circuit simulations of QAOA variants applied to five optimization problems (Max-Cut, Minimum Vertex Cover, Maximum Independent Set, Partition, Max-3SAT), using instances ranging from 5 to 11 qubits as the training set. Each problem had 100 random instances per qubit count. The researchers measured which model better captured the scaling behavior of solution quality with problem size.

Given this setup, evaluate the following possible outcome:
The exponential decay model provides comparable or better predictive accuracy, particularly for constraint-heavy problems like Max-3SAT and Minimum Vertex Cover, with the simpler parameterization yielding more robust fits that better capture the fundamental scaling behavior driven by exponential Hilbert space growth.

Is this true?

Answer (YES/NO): NO